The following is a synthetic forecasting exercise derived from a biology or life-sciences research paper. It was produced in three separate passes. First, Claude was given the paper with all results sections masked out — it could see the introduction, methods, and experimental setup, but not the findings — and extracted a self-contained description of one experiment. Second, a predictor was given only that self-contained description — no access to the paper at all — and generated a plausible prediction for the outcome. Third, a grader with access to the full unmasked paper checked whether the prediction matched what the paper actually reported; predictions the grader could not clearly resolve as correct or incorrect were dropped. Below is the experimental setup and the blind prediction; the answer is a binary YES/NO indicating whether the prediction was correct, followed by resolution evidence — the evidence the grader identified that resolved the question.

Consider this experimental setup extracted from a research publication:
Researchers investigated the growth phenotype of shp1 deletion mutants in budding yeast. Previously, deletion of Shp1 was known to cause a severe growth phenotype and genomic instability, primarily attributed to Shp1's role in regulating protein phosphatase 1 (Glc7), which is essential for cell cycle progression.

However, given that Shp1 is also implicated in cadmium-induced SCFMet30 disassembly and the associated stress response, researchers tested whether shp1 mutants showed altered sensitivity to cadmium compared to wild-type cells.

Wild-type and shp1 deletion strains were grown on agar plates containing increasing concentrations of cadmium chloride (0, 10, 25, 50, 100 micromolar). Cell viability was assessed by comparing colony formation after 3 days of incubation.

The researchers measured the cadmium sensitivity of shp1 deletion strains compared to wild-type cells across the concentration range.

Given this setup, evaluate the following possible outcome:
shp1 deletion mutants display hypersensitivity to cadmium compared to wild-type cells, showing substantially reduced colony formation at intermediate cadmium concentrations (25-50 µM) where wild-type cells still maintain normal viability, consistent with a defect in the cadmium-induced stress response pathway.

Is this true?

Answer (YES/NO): YES